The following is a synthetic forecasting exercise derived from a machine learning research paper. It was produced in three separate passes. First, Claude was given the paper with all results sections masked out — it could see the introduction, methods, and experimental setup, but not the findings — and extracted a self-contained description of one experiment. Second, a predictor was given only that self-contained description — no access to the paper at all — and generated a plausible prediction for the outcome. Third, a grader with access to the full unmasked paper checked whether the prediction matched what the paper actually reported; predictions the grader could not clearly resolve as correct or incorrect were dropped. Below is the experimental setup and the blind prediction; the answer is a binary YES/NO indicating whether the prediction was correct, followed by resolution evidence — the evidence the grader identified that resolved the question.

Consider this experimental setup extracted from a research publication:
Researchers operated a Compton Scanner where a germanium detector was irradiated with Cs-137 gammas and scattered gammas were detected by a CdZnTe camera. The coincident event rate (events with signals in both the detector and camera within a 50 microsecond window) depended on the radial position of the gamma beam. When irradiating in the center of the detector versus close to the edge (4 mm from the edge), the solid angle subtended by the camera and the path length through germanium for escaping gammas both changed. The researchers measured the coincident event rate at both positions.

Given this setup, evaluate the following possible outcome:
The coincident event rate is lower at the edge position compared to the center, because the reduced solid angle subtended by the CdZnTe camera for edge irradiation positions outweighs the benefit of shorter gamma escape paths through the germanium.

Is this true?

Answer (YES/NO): NO